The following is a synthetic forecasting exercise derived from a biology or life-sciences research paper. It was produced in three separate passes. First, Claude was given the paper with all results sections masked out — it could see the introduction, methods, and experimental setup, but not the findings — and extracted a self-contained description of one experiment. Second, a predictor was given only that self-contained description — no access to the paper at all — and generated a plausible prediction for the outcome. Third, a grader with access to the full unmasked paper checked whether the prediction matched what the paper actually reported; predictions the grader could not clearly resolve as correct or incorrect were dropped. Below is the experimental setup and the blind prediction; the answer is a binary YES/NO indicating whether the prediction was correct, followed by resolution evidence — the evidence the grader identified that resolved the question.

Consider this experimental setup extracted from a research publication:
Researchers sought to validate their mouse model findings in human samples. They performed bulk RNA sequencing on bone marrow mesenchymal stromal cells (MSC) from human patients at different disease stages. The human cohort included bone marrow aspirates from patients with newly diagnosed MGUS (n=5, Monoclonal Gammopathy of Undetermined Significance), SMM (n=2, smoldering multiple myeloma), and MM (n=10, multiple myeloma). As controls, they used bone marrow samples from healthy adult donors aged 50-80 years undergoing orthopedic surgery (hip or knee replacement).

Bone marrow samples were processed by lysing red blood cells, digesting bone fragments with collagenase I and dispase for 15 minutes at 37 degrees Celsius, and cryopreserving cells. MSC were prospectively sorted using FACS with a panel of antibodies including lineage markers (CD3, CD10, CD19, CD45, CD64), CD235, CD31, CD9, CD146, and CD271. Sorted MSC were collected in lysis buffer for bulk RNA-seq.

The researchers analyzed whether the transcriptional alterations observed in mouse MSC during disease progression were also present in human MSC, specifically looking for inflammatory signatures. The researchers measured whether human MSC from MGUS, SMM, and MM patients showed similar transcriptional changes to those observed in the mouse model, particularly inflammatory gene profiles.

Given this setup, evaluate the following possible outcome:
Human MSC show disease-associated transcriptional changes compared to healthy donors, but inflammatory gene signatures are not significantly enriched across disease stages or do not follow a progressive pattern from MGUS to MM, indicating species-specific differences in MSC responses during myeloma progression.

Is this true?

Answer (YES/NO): NO